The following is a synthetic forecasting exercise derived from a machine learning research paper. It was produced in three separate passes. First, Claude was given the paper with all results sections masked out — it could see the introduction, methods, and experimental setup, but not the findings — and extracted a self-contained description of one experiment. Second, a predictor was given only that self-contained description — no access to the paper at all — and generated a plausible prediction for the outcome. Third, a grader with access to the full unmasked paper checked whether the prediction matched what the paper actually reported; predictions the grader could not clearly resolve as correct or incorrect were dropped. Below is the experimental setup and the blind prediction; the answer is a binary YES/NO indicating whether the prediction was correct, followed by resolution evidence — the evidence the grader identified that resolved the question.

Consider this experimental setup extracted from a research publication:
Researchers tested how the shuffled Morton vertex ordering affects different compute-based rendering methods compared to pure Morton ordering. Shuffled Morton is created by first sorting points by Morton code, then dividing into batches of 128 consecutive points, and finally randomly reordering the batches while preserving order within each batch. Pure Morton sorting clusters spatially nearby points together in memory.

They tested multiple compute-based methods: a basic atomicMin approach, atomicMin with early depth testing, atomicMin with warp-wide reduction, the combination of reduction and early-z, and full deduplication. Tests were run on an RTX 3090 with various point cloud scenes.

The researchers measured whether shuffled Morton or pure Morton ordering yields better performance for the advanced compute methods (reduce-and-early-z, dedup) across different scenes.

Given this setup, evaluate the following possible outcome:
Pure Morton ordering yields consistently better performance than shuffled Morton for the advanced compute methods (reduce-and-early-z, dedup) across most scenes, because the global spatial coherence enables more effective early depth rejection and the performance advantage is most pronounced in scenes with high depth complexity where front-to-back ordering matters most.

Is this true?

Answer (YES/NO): NO